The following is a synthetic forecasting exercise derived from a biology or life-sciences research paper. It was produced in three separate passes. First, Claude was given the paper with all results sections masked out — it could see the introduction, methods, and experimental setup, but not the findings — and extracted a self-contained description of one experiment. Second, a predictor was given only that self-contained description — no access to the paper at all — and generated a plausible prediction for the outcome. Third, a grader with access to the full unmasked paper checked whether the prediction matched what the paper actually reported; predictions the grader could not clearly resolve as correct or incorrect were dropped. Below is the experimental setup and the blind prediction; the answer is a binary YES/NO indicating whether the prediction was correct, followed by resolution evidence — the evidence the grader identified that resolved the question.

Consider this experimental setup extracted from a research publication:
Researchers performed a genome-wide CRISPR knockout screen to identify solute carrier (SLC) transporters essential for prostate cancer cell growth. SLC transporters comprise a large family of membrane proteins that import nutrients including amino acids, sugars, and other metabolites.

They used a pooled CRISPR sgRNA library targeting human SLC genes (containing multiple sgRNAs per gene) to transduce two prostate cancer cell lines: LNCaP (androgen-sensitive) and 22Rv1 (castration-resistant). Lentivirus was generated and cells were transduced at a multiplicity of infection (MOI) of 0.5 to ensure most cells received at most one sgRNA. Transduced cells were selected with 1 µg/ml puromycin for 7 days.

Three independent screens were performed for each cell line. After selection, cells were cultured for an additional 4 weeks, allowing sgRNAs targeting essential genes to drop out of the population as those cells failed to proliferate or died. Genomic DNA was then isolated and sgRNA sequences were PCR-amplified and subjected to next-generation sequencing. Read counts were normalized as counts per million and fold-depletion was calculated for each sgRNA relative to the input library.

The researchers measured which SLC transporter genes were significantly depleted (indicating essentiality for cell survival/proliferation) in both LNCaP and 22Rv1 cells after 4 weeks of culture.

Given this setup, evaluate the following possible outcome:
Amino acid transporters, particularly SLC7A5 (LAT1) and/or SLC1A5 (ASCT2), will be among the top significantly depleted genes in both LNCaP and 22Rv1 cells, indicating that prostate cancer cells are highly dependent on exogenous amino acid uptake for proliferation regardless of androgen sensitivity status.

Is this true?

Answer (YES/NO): NO